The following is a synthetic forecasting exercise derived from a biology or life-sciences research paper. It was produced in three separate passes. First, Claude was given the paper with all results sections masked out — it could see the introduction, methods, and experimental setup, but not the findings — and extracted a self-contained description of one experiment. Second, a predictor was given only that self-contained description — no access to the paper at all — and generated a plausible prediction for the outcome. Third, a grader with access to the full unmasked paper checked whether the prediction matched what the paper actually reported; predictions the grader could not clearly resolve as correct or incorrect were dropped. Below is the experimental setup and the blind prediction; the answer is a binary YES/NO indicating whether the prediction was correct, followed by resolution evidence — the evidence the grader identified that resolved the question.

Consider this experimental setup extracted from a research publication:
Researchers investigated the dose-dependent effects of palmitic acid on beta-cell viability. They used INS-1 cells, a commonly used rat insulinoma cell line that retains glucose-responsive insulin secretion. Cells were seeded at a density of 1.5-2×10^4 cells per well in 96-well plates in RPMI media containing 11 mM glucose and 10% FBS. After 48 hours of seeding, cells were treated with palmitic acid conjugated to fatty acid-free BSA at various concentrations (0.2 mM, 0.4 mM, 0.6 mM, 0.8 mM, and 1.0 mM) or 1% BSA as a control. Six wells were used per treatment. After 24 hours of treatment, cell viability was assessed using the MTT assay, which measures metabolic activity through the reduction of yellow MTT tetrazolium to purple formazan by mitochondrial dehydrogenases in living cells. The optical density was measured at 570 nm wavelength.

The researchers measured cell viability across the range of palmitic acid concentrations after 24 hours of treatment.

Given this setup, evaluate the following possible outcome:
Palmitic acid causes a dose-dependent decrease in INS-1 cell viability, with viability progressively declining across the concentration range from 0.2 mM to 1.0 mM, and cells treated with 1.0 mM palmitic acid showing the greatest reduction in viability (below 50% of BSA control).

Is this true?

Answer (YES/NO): NO